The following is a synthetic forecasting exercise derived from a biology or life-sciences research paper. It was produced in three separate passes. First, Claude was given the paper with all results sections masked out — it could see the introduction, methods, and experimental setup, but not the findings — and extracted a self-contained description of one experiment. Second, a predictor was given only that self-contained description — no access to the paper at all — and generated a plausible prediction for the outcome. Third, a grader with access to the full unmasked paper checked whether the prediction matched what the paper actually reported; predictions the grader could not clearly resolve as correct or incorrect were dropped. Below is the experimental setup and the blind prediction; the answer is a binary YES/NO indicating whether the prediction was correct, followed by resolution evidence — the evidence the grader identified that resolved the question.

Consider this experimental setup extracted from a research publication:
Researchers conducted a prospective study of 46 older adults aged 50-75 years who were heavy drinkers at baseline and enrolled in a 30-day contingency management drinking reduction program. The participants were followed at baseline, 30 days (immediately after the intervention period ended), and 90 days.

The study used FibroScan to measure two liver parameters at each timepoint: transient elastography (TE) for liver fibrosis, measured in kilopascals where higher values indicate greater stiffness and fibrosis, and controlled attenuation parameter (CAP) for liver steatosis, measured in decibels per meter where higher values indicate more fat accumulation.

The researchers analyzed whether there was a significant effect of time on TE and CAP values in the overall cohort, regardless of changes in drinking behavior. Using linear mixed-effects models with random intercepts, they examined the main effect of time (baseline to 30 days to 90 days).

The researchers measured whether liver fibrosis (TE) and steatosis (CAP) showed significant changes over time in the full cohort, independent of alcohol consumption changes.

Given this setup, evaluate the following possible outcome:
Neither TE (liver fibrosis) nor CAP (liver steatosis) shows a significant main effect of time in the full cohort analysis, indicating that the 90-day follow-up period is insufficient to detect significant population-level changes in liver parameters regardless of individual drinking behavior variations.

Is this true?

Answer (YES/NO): YES